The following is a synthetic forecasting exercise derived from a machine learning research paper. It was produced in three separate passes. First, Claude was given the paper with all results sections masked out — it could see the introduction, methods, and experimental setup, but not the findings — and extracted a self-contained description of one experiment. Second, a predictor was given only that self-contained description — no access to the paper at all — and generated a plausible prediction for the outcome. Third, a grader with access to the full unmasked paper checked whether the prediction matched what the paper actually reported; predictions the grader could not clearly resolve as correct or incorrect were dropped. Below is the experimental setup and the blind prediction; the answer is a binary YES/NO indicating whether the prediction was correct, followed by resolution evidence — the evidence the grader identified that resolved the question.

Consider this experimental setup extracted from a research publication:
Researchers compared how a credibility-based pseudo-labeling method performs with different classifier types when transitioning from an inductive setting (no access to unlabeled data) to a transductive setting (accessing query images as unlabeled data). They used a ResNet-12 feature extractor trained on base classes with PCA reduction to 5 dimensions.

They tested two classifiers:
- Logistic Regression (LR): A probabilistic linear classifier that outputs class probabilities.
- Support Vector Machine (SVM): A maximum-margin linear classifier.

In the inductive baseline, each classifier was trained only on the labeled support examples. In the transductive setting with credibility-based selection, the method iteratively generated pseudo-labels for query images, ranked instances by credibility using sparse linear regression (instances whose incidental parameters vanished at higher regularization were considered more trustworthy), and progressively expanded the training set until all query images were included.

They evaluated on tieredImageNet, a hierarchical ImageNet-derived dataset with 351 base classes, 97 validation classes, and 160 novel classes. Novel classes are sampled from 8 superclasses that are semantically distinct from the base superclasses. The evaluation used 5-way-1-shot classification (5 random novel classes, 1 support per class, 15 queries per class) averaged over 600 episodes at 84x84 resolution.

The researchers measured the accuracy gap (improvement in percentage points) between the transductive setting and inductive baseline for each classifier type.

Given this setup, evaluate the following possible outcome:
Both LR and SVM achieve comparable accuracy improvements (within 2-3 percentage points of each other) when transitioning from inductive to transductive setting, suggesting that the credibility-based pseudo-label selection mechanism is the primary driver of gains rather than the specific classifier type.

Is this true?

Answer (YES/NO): YES